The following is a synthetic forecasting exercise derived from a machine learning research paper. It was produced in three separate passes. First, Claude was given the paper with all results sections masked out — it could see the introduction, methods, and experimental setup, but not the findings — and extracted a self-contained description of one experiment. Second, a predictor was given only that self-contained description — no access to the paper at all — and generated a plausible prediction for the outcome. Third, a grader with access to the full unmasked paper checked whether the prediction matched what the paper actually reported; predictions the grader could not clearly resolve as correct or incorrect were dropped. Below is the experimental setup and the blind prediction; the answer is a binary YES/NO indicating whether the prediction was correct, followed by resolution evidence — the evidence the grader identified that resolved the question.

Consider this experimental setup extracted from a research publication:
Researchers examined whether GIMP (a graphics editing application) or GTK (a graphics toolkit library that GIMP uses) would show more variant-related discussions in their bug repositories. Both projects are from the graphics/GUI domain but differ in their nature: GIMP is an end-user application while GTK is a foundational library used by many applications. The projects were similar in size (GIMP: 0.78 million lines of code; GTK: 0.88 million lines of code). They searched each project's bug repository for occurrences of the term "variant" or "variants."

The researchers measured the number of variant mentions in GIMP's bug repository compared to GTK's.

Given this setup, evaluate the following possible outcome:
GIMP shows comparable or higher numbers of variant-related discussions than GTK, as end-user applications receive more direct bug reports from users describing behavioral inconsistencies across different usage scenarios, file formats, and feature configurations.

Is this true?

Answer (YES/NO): NO